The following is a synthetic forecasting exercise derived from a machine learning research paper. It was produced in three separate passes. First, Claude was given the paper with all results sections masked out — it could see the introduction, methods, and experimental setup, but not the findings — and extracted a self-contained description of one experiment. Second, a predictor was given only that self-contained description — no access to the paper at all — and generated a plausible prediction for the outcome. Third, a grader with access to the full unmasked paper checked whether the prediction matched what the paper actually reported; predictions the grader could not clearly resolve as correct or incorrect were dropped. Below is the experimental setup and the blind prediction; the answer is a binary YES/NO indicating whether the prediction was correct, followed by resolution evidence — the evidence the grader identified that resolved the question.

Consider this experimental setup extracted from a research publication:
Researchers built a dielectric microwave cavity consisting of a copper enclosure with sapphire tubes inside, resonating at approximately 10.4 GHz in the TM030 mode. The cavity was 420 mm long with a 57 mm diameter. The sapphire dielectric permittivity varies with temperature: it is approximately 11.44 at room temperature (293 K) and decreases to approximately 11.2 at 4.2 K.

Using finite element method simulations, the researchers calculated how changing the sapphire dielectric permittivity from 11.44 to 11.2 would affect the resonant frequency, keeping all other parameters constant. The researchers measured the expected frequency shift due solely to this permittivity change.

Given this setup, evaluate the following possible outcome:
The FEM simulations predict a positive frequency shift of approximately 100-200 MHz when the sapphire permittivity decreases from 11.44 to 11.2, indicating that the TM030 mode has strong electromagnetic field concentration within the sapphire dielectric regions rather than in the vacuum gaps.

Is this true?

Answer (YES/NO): NO